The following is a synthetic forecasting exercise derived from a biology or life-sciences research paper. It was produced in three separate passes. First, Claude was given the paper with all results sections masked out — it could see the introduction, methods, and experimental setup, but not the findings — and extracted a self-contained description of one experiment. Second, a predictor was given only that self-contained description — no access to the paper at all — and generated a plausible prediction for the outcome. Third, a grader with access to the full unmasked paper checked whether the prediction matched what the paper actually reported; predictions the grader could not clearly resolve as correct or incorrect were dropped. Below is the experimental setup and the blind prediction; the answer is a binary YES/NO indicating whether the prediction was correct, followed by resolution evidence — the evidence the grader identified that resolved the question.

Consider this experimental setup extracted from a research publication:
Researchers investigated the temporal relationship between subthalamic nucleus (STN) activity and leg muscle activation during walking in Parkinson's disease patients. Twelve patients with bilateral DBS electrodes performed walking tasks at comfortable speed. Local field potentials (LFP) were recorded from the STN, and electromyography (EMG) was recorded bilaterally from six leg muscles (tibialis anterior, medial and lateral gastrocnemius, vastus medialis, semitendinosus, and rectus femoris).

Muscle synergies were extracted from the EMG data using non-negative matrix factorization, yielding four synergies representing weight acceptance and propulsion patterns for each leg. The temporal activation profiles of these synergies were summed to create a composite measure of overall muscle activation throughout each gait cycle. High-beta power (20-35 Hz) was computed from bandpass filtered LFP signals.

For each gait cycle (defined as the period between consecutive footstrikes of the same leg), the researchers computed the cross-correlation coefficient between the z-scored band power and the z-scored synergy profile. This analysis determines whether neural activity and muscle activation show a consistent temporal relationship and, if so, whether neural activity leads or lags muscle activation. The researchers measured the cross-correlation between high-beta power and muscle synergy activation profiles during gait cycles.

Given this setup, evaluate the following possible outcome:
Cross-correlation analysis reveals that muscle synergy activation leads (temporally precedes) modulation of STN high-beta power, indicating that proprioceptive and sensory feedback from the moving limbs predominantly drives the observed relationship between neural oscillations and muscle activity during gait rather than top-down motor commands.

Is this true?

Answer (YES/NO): NO